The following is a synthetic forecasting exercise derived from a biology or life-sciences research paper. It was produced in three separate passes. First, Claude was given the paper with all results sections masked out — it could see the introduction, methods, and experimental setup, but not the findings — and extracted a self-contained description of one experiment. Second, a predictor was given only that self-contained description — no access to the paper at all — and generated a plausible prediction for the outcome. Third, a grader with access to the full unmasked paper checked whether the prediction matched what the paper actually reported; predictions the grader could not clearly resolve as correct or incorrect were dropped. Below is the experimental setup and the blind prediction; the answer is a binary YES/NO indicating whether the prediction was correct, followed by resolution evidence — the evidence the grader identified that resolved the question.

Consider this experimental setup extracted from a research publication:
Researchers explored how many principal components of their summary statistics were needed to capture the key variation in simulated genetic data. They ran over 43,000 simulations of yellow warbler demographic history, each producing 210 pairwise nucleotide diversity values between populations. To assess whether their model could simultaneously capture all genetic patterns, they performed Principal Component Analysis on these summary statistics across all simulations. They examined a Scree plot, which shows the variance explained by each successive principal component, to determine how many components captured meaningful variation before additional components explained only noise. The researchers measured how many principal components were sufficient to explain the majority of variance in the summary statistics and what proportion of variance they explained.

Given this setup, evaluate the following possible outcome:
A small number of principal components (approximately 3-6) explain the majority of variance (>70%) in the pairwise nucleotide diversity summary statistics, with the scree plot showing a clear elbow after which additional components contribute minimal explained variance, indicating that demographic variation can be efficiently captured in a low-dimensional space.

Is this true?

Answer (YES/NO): NO